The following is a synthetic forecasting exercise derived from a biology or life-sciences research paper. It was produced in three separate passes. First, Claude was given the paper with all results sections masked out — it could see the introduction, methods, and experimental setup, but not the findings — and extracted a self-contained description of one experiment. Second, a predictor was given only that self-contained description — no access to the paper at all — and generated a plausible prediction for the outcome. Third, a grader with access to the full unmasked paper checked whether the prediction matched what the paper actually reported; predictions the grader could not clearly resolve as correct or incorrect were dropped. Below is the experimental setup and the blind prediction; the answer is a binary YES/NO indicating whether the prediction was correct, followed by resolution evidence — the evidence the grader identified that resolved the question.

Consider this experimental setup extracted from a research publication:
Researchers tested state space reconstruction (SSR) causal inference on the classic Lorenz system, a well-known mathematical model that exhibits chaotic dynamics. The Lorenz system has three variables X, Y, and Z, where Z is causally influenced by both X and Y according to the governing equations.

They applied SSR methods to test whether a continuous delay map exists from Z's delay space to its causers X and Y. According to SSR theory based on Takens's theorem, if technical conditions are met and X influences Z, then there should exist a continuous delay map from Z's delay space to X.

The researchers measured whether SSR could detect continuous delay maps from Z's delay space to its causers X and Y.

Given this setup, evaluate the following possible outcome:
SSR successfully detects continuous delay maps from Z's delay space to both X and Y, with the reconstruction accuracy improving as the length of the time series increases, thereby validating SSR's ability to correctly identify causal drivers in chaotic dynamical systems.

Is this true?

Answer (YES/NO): NO